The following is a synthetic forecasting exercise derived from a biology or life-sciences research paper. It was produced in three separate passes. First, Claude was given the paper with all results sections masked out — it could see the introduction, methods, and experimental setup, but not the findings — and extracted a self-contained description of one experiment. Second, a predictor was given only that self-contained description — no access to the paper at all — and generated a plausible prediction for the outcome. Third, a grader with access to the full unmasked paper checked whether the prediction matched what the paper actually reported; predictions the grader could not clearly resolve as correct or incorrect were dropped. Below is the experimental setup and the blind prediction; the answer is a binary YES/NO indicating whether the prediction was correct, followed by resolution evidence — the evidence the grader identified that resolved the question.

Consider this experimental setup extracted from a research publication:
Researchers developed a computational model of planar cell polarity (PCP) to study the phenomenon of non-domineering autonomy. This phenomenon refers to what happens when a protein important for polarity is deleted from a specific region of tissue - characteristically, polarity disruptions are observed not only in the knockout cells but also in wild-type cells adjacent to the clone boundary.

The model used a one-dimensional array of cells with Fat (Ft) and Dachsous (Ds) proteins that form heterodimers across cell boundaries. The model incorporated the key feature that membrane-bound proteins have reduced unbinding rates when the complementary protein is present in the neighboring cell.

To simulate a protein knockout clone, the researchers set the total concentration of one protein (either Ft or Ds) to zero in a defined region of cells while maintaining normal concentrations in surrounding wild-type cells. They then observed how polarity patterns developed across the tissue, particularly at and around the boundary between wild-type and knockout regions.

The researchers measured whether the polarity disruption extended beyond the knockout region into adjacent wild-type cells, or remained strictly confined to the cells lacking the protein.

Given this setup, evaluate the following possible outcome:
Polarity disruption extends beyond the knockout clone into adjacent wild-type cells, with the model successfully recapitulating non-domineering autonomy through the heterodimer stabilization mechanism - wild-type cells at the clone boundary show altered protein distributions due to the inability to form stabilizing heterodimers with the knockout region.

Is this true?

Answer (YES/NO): YES